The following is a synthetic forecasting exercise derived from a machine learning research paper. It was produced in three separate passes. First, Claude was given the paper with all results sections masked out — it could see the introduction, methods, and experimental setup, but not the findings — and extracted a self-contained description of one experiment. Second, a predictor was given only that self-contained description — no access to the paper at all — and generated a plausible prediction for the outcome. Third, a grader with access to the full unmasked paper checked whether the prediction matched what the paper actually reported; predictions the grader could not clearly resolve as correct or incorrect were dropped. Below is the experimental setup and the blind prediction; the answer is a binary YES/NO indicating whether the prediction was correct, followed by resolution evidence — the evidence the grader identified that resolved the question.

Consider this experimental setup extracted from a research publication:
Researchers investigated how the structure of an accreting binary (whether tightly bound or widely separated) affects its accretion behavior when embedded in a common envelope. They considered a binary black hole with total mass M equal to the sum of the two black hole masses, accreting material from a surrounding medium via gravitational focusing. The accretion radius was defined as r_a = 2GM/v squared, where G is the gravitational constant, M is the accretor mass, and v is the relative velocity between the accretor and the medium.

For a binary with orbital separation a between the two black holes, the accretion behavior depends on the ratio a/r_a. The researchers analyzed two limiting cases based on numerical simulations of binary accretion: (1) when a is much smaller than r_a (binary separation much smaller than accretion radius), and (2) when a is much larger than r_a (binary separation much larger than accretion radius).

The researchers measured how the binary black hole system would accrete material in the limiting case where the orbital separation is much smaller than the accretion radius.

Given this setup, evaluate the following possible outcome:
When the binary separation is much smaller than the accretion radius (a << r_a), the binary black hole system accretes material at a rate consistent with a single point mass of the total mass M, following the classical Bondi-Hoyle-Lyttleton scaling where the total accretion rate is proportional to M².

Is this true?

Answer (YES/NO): YES